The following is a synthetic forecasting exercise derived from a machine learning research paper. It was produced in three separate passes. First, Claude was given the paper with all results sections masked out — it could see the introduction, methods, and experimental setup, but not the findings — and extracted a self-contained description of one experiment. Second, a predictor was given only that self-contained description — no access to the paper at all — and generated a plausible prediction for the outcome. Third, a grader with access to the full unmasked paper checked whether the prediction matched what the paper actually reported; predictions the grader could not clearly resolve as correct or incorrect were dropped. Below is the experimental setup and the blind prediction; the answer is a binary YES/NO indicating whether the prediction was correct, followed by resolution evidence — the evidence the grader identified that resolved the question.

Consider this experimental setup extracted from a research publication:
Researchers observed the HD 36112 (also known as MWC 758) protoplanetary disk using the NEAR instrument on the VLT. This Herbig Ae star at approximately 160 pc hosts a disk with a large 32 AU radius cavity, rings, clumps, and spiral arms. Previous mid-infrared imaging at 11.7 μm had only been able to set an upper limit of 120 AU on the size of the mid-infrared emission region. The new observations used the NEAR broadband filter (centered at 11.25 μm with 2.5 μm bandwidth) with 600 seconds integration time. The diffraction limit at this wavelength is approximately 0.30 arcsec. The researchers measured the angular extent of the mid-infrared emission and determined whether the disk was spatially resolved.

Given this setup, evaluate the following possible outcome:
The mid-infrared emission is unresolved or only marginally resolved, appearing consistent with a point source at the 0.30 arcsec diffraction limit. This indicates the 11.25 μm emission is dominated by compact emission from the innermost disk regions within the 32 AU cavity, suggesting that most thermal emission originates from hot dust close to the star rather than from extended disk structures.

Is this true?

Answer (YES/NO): YES